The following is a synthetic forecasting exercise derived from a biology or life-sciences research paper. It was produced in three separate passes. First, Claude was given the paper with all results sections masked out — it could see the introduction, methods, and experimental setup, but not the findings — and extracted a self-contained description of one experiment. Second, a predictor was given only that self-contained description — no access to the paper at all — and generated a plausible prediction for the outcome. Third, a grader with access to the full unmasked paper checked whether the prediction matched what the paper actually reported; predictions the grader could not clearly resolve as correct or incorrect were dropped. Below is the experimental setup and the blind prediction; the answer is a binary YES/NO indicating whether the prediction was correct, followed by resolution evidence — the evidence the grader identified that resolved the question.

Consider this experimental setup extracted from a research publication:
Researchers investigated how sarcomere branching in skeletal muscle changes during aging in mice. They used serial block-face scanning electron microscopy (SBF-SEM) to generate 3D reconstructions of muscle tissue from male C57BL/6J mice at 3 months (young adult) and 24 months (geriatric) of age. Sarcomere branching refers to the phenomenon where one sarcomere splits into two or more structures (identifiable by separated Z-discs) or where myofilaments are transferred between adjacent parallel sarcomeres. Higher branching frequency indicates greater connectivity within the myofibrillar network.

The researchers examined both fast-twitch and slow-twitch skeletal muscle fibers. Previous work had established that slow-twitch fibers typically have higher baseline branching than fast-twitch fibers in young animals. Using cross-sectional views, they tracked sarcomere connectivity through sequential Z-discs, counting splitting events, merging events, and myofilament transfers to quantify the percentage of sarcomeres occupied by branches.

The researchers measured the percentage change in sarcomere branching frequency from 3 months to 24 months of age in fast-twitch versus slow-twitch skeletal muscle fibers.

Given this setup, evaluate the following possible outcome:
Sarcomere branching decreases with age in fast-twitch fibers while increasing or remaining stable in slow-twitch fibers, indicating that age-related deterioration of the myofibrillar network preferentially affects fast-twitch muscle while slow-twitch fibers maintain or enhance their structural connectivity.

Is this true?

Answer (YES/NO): NO